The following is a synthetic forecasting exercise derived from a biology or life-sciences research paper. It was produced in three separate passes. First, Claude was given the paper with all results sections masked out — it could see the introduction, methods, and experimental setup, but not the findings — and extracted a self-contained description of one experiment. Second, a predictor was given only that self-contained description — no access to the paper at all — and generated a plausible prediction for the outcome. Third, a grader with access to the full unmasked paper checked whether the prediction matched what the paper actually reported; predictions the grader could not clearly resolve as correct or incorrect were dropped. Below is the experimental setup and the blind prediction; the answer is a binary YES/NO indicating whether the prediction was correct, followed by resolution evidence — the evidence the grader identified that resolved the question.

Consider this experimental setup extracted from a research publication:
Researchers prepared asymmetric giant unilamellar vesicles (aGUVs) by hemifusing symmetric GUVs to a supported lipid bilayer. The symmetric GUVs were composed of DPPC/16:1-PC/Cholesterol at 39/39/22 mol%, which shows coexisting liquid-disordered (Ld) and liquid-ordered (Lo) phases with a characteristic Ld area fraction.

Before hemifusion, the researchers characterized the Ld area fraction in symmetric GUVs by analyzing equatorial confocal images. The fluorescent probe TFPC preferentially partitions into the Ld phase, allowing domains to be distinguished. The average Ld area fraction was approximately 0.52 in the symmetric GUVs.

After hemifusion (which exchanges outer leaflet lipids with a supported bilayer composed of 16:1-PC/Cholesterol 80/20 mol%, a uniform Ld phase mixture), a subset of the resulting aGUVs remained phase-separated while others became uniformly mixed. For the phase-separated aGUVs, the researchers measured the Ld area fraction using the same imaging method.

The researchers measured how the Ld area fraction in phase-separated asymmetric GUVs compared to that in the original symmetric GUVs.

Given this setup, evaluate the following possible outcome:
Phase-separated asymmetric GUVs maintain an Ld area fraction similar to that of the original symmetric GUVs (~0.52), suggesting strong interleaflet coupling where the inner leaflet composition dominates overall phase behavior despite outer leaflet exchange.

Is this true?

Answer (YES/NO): YES